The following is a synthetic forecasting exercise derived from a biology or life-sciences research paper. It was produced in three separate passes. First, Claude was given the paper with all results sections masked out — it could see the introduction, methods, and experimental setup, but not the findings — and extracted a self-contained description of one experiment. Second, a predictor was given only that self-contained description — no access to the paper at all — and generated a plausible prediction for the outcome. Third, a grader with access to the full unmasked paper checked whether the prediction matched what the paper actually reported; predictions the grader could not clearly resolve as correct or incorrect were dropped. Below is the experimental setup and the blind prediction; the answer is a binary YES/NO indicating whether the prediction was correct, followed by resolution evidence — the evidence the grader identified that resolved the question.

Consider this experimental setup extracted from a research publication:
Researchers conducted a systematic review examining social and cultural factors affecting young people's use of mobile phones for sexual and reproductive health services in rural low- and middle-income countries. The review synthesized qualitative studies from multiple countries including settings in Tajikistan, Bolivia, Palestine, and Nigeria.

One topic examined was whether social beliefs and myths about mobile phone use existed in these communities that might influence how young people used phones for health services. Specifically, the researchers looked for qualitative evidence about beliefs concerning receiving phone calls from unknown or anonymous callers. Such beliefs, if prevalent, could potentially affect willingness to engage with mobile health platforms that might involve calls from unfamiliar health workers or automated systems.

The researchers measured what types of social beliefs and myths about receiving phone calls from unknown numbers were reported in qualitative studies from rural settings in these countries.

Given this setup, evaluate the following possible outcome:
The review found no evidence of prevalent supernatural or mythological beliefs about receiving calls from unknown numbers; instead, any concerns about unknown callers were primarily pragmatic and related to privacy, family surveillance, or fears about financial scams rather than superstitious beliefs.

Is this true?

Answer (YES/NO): NO